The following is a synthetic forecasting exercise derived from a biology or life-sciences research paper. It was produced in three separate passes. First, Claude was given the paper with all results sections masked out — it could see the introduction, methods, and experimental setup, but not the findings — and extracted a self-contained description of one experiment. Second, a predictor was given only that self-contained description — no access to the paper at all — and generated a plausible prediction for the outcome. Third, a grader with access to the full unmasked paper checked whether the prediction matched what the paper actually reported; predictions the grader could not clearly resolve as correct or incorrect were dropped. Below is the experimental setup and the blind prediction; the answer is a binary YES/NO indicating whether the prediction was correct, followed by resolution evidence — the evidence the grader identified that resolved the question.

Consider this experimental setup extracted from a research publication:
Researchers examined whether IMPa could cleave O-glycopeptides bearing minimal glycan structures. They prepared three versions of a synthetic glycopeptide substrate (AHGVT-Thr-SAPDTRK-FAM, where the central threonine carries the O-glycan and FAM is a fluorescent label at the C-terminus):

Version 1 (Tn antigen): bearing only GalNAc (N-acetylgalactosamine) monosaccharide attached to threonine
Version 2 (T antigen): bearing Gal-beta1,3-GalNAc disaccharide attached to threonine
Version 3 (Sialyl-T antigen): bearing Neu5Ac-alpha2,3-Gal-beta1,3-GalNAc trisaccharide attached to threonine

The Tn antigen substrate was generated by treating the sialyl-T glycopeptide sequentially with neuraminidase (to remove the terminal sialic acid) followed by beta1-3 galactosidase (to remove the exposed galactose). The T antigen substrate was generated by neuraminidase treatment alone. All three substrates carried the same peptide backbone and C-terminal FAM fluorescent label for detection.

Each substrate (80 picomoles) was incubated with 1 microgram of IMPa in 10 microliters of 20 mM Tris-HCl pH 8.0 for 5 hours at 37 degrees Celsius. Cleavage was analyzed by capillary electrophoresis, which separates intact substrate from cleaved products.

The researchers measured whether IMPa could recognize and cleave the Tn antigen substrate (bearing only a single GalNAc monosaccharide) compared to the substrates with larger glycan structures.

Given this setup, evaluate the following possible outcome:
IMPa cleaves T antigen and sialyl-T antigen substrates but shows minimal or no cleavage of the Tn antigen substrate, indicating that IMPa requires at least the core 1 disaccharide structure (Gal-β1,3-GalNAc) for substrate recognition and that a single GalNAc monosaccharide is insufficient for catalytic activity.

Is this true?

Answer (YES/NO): NO